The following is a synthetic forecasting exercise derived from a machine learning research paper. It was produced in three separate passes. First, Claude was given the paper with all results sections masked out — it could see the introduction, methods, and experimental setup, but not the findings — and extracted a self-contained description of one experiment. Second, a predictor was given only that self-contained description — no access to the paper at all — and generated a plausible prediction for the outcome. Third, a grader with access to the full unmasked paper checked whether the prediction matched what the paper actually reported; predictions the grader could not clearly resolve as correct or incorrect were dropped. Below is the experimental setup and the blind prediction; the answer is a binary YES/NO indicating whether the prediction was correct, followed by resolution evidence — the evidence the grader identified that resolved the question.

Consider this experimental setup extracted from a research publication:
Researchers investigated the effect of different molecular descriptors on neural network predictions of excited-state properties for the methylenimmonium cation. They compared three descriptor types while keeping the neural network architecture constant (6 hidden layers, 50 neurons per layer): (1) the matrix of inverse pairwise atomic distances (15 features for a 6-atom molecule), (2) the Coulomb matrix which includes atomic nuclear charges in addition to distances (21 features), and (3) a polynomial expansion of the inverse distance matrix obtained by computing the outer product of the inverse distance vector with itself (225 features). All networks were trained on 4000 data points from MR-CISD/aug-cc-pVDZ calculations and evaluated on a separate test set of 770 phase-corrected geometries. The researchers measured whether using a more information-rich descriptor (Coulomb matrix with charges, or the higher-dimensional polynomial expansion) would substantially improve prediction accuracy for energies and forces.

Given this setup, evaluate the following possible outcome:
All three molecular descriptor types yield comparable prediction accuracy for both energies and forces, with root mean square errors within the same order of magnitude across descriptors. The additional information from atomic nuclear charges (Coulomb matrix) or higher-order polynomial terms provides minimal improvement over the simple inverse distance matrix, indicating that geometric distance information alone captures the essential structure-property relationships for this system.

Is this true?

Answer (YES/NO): YES